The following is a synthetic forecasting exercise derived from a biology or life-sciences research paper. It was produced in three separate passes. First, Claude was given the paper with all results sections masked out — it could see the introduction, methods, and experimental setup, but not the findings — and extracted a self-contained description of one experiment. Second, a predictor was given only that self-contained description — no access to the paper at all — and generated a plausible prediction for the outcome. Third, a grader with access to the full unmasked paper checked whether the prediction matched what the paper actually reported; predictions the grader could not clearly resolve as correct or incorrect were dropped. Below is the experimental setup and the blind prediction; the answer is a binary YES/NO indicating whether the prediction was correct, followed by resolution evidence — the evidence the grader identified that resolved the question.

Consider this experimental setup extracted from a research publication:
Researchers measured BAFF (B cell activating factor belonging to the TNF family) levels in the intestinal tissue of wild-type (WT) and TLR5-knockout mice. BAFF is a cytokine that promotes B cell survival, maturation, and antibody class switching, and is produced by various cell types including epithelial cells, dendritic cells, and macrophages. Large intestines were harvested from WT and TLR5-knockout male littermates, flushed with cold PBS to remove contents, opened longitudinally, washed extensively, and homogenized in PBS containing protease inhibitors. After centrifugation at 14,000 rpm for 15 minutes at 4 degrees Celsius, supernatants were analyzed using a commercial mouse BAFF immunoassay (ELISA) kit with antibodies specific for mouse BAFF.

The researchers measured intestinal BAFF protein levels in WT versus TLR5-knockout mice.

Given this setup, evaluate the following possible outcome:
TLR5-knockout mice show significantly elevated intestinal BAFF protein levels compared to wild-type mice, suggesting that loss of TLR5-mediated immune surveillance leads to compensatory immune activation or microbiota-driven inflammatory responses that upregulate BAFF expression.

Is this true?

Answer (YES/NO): YES